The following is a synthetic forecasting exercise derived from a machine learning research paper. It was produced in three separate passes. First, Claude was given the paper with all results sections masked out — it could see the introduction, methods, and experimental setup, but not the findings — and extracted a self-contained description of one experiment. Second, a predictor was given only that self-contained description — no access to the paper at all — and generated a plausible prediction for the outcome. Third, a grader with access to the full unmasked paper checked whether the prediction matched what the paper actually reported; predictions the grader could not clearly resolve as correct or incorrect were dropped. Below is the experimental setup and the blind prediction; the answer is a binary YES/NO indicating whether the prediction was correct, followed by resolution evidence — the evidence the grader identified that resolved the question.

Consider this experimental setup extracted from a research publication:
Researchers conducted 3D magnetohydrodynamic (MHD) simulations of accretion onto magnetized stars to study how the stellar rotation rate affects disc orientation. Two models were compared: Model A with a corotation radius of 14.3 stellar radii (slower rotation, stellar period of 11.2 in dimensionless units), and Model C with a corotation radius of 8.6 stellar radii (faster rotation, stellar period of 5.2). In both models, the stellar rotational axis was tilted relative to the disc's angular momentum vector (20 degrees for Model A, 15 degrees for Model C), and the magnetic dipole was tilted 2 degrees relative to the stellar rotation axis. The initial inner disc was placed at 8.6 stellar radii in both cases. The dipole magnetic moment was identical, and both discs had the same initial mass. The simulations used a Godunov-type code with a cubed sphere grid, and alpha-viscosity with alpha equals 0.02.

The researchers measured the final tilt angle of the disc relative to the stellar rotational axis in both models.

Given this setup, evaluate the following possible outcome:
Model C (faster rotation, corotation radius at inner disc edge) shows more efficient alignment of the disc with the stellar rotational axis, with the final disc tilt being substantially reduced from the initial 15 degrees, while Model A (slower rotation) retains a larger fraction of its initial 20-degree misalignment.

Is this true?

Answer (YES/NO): NO